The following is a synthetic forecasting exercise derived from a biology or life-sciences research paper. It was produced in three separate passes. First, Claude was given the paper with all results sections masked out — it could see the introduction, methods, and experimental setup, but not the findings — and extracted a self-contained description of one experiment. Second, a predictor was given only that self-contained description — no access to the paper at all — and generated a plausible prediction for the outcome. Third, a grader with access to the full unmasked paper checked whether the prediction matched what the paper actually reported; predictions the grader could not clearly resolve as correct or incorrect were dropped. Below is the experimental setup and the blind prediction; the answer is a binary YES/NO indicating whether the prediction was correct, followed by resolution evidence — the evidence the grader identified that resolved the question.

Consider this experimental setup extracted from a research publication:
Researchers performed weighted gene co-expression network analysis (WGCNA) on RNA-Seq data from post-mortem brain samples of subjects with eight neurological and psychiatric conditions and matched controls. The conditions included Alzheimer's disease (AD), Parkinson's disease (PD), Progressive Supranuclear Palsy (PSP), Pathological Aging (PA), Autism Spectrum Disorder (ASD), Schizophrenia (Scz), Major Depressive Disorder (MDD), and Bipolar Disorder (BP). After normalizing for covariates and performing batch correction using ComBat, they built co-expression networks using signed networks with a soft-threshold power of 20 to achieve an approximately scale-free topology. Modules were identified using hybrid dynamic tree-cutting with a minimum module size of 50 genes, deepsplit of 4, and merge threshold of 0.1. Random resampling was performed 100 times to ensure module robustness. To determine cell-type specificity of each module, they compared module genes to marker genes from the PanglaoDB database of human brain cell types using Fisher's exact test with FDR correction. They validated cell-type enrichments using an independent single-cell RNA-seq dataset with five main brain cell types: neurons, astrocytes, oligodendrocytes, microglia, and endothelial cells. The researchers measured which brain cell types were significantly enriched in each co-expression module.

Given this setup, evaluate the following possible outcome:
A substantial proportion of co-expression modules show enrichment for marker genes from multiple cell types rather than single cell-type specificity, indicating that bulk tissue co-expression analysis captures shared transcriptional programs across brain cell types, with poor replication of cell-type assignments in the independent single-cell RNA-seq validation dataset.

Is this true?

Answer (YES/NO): NO